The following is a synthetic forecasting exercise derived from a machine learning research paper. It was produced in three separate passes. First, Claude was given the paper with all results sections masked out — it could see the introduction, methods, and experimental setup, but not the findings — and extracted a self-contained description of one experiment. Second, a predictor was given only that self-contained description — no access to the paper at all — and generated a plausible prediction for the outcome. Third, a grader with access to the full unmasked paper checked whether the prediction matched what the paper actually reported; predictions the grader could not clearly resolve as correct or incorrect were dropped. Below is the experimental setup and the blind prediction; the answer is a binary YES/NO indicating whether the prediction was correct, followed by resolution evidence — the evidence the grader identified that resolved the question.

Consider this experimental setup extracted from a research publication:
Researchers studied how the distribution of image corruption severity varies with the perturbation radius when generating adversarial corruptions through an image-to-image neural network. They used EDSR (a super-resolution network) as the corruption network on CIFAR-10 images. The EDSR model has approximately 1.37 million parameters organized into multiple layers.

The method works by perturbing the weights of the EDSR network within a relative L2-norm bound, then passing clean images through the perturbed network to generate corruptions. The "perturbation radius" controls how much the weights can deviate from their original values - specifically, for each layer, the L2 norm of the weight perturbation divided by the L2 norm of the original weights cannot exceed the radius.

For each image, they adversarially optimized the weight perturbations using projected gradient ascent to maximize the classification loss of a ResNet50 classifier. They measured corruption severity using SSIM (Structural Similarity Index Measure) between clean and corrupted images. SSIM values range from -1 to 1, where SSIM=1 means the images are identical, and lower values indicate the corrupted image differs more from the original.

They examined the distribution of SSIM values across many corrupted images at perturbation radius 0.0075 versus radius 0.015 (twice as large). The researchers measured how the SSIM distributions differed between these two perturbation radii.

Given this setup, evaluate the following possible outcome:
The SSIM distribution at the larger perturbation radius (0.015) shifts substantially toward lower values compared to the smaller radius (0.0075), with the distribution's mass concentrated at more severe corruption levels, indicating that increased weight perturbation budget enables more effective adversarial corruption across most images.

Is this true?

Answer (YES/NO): NO